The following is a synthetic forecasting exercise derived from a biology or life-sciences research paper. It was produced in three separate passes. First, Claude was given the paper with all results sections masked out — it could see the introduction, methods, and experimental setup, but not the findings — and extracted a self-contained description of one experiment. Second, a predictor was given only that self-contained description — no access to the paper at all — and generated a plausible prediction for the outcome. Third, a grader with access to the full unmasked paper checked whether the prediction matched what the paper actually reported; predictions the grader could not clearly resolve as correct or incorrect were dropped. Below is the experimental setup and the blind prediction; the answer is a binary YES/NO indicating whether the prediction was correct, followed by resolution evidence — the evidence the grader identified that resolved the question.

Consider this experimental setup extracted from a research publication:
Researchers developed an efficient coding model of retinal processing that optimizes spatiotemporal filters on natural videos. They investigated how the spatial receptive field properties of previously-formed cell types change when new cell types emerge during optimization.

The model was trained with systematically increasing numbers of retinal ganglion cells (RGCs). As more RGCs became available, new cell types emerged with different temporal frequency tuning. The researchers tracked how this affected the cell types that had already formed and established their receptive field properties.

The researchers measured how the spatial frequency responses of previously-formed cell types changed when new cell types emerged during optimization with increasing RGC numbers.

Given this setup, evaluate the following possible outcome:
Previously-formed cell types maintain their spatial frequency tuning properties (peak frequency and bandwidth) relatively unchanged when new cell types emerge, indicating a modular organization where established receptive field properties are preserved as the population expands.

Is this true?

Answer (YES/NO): NO